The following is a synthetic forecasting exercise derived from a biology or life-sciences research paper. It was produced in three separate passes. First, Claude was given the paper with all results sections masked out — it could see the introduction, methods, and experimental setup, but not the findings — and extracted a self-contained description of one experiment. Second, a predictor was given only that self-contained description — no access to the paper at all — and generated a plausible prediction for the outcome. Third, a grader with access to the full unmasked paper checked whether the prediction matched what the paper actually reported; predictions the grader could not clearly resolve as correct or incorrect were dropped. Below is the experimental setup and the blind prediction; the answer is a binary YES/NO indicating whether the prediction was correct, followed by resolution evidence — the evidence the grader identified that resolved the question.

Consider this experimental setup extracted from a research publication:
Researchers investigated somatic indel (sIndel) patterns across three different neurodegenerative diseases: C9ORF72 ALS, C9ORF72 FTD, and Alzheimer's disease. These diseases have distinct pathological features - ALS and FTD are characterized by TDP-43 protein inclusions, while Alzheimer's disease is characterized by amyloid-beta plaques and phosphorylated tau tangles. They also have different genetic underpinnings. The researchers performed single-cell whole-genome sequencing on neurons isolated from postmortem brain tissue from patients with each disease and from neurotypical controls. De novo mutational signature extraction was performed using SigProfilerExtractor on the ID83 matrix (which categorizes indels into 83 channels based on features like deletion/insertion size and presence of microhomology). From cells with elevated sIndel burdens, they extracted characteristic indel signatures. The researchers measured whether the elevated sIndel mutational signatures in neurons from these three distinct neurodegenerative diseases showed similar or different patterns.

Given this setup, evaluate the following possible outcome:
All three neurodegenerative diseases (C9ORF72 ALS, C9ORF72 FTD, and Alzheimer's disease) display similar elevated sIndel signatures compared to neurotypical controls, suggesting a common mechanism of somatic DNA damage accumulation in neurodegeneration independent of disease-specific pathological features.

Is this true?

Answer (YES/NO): YES